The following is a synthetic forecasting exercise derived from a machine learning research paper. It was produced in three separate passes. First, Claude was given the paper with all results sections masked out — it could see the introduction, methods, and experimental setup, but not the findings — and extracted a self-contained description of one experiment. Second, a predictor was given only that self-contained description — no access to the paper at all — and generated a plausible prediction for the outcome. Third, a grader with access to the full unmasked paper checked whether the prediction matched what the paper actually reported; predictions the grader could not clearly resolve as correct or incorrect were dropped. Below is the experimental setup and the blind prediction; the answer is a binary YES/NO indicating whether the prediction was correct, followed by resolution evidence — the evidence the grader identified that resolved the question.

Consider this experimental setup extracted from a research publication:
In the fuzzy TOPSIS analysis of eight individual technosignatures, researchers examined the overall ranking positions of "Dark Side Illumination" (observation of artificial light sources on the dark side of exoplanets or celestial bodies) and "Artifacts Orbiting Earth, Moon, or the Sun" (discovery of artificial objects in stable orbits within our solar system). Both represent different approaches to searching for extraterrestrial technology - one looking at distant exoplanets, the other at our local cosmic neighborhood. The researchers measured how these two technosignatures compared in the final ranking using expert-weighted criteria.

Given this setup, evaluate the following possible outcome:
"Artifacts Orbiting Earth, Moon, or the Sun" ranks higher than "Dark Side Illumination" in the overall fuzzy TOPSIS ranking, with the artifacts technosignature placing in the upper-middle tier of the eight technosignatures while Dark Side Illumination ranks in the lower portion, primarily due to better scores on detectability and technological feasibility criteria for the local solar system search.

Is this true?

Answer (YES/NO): YES